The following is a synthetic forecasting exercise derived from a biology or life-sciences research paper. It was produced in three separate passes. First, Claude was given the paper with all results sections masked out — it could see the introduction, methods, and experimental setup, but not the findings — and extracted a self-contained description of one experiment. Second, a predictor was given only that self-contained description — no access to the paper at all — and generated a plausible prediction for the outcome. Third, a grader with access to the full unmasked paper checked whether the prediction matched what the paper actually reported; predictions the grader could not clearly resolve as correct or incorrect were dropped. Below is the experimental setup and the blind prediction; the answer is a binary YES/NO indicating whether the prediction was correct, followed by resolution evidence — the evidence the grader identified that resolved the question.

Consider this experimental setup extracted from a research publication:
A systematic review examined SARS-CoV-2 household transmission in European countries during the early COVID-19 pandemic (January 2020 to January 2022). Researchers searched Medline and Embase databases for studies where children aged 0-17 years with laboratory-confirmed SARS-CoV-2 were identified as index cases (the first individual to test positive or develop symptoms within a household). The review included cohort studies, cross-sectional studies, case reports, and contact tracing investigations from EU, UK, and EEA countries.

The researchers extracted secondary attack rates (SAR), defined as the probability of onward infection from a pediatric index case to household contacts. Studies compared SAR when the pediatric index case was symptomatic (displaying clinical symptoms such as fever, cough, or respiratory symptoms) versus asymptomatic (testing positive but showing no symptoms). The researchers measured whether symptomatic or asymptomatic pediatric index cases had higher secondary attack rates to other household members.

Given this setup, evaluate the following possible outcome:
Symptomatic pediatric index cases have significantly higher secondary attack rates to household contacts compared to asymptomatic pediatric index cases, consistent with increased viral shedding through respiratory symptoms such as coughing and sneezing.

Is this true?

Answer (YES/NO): YES